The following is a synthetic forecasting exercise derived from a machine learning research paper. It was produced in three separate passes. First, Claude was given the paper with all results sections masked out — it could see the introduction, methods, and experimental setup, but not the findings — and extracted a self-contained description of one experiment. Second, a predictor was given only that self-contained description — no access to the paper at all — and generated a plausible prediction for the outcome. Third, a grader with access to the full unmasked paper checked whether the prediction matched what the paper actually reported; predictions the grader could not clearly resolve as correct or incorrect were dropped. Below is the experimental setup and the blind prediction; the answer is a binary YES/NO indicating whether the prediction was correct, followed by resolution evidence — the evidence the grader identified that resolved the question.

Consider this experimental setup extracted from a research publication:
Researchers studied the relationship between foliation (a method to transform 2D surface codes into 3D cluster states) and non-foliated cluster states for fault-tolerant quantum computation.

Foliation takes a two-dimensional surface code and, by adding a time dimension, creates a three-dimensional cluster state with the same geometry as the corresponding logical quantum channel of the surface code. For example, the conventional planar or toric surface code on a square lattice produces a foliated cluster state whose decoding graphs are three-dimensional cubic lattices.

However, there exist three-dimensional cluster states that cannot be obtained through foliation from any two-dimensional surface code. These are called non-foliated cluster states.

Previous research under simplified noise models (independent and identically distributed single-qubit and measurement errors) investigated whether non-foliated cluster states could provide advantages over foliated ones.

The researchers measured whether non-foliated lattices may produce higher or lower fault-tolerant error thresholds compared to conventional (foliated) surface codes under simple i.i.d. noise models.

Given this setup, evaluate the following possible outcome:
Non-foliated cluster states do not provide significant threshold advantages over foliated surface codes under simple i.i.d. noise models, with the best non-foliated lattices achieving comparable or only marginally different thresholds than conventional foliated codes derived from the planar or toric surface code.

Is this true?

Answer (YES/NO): NO